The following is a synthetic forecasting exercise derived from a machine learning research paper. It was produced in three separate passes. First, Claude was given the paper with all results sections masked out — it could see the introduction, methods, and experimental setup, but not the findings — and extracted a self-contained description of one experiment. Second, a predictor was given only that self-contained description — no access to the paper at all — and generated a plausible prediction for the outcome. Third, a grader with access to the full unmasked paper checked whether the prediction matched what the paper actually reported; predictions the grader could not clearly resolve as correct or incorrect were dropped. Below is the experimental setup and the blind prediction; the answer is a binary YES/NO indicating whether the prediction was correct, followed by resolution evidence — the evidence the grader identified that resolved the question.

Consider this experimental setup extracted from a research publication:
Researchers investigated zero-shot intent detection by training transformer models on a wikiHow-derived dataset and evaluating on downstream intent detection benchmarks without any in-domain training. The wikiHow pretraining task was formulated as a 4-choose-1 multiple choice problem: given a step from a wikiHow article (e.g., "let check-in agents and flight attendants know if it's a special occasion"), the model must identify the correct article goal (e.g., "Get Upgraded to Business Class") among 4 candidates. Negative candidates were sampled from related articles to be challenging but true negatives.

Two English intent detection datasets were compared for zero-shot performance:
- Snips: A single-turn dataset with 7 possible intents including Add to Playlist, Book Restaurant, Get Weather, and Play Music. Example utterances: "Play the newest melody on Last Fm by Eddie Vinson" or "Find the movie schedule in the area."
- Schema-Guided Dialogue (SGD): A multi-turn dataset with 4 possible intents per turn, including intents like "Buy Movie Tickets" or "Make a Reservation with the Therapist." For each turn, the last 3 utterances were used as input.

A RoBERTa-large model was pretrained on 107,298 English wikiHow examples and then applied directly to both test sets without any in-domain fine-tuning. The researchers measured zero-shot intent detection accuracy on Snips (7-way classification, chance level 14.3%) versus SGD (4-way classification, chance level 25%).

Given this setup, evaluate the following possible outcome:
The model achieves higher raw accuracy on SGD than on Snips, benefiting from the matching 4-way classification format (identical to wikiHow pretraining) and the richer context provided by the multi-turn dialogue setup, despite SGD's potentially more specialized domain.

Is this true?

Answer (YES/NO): YES